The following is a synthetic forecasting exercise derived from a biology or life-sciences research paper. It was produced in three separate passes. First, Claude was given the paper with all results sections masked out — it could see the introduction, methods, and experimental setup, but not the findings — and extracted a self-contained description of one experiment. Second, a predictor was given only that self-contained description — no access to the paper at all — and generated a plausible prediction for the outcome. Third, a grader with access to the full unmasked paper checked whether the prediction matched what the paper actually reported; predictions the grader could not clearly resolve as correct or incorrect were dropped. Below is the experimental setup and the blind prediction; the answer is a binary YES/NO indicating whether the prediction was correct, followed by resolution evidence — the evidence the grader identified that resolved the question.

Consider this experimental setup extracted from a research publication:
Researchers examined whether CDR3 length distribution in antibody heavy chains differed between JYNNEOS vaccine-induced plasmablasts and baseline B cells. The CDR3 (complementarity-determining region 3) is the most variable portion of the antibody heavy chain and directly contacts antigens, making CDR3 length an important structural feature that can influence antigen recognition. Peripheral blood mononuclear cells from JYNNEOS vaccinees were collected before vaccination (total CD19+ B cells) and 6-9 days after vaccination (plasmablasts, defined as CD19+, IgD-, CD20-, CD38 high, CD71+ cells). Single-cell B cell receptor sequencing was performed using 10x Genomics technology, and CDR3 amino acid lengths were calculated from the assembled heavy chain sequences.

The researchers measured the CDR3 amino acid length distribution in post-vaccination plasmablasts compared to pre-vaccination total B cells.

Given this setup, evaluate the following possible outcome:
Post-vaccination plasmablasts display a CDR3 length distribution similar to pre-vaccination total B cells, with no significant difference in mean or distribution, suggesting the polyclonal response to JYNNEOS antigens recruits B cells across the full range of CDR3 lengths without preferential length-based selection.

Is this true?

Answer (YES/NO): NO